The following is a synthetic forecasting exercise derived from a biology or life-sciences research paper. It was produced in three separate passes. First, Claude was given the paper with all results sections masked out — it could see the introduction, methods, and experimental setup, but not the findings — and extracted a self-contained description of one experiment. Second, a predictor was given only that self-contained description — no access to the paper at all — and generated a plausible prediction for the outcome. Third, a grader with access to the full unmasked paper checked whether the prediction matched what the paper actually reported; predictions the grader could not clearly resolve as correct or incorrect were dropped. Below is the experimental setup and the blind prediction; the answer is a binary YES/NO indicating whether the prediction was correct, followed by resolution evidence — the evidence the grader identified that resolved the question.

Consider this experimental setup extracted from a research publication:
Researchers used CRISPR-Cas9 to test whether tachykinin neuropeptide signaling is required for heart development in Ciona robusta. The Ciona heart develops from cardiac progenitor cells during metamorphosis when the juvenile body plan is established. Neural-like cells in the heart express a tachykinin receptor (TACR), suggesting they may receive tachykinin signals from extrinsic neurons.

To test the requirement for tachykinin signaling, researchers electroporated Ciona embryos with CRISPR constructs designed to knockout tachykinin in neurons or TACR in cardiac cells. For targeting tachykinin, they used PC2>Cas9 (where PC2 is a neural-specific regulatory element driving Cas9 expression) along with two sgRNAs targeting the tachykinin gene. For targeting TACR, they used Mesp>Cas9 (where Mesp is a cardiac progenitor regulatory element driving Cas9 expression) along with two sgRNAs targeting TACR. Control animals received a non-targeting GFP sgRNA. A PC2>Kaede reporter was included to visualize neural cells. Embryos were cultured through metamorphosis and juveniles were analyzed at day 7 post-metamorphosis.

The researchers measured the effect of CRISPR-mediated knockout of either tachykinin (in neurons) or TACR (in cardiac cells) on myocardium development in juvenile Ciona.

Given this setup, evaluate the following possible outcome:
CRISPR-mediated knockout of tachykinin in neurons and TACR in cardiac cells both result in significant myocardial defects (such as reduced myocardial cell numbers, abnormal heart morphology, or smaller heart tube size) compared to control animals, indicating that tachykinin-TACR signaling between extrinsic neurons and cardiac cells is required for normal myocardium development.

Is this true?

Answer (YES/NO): YES